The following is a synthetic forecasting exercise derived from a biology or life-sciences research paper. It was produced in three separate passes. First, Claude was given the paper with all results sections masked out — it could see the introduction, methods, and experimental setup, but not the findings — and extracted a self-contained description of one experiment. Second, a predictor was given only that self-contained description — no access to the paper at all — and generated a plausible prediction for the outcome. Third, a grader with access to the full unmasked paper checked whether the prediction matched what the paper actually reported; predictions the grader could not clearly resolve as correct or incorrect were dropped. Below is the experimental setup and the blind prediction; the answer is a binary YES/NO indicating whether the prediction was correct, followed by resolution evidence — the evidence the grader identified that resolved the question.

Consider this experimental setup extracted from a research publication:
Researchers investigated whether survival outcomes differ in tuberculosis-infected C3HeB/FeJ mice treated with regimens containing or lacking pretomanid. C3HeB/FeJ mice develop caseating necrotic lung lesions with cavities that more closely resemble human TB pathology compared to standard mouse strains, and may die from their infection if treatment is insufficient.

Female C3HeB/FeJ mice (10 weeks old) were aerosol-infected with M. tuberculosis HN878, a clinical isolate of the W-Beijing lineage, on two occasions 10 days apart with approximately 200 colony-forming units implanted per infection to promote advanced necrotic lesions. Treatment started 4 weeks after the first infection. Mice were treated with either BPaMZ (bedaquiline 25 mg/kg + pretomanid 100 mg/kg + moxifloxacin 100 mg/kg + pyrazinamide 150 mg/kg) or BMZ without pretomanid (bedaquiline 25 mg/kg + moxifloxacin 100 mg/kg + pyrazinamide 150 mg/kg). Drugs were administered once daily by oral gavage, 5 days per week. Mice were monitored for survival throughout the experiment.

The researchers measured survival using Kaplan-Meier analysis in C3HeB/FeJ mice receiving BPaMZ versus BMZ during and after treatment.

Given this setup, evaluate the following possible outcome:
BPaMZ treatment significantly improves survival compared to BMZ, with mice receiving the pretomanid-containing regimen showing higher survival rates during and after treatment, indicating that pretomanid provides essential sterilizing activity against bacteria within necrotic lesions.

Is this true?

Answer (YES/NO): YES